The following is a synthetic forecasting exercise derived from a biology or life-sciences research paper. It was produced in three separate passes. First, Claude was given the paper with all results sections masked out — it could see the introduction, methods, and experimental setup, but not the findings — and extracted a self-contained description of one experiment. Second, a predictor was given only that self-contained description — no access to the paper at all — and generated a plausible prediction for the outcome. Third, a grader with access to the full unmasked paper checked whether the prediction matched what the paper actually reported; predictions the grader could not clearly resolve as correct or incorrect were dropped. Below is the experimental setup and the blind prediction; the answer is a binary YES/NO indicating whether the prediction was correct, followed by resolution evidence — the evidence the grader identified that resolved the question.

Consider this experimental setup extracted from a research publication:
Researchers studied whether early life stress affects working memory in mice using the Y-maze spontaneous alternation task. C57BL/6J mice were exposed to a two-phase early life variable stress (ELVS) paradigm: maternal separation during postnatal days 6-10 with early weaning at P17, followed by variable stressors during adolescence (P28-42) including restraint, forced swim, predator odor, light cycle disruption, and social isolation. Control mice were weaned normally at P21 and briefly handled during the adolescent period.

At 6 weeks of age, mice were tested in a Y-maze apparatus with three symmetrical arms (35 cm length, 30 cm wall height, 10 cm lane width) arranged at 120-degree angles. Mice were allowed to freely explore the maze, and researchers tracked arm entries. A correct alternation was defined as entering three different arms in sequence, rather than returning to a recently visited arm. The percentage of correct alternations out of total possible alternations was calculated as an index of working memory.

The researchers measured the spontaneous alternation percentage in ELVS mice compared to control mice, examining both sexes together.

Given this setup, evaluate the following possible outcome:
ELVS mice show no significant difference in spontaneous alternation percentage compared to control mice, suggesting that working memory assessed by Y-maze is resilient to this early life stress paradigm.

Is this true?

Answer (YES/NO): NO